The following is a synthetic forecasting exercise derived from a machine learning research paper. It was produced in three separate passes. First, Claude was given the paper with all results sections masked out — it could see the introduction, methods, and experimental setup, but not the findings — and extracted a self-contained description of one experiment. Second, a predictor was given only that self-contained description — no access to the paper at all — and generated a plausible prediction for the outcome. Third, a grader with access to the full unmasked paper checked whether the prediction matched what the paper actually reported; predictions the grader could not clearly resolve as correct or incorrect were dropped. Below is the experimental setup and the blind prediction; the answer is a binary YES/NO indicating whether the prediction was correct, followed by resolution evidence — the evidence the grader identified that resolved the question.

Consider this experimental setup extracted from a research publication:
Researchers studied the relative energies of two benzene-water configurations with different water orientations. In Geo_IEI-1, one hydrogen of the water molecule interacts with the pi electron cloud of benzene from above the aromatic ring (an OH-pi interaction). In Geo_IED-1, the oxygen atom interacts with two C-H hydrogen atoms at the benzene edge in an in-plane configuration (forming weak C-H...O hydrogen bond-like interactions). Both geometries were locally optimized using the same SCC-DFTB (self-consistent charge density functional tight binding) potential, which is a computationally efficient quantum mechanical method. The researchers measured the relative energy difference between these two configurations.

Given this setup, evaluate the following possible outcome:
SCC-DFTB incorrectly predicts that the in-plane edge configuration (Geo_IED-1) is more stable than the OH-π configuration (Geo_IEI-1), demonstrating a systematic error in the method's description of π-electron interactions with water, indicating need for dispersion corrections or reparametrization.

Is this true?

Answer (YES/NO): NO